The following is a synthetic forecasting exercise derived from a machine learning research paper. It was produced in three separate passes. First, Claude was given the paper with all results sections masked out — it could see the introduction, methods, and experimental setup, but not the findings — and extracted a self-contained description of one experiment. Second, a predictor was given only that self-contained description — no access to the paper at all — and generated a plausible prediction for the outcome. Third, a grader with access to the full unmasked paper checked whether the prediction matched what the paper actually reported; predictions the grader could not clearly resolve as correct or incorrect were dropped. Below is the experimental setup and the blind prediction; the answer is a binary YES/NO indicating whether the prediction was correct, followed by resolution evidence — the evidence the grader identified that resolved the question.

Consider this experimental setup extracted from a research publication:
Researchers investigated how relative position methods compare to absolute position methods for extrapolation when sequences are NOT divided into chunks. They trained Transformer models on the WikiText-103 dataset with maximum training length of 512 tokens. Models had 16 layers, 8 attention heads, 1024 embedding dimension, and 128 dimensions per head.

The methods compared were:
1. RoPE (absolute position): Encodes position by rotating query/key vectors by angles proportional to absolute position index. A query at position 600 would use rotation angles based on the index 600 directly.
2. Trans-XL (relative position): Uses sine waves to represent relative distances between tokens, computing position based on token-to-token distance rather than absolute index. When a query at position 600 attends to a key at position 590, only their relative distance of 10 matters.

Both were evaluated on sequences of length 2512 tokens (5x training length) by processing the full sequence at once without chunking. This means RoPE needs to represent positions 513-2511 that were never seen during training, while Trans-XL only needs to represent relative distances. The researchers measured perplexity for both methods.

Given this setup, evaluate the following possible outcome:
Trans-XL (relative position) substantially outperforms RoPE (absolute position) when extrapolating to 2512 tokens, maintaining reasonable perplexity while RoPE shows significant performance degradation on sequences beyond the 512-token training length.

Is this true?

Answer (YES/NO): YES